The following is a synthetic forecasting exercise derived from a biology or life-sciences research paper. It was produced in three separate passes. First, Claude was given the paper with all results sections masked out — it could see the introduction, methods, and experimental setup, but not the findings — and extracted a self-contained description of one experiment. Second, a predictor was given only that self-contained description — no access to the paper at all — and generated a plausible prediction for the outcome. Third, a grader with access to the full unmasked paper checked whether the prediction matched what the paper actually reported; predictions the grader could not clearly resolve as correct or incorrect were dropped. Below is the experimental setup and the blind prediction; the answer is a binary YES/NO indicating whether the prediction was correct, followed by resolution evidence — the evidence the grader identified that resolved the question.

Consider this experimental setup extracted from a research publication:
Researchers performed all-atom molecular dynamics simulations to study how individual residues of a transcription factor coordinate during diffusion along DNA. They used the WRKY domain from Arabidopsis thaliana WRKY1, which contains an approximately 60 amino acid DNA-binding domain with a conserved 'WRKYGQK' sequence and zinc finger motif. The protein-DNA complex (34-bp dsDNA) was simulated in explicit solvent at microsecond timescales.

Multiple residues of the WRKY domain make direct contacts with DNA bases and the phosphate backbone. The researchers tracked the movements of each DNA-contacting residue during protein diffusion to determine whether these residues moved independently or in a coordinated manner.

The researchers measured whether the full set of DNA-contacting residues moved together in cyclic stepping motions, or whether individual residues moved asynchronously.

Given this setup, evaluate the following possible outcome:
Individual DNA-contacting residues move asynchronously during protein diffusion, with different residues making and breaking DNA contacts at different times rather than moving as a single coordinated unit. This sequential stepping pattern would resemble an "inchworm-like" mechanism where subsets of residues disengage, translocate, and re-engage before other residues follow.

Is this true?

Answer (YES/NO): YES